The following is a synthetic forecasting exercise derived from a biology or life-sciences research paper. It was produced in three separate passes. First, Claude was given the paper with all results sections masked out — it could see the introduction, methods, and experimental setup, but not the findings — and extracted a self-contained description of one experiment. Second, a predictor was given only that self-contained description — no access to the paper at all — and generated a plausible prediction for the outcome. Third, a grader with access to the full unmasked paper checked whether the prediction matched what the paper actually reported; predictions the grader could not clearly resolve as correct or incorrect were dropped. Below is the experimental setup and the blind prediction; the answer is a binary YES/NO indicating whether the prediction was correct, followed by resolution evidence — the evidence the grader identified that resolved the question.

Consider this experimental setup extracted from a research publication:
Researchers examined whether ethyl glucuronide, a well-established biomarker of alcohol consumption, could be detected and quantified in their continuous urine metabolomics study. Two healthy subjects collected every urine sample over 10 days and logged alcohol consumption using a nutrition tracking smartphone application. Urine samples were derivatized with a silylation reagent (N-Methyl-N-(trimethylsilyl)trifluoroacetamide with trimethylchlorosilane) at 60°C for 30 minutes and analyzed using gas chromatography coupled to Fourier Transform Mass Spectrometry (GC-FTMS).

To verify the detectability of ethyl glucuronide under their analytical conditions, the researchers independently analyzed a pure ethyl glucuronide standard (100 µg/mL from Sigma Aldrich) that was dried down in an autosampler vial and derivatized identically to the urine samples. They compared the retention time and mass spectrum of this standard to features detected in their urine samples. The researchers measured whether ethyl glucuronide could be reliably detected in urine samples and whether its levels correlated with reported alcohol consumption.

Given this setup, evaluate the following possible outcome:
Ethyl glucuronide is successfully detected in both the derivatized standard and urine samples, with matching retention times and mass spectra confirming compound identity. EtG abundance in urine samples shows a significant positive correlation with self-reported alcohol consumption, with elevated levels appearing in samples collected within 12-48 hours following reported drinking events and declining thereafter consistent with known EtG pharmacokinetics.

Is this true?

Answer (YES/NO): NO